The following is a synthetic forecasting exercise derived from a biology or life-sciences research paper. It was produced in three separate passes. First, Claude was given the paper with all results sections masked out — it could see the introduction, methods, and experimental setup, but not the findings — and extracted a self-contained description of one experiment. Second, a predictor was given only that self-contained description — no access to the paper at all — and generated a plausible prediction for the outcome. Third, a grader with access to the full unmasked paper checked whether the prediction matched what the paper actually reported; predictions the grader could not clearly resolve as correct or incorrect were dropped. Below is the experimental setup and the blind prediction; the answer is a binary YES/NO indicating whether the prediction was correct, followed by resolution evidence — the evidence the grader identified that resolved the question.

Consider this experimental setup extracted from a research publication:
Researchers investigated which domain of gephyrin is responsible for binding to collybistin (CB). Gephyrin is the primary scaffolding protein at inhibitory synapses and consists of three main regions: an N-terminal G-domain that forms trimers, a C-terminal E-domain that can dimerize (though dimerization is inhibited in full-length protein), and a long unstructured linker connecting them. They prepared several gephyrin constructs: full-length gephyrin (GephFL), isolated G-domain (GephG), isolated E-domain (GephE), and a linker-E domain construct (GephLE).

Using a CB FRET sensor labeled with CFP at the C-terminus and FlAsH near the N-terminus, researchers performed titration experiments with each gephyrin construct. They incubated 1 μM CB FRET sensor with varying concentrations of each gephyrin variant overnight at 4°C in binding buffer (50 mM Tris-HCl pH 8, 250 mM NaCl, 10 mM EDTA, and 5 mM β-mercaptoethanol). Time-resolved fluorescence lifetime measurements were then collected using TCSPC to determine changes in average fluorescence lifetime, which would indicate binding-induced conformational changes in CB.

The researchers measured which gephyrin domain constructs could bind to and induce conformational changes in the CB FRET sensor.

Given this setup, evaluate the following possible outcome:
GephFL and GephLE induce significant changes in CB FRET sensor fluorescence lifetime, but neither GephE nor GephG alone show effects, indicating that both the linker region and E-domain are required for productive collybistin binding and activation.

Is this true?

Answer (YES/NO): NO